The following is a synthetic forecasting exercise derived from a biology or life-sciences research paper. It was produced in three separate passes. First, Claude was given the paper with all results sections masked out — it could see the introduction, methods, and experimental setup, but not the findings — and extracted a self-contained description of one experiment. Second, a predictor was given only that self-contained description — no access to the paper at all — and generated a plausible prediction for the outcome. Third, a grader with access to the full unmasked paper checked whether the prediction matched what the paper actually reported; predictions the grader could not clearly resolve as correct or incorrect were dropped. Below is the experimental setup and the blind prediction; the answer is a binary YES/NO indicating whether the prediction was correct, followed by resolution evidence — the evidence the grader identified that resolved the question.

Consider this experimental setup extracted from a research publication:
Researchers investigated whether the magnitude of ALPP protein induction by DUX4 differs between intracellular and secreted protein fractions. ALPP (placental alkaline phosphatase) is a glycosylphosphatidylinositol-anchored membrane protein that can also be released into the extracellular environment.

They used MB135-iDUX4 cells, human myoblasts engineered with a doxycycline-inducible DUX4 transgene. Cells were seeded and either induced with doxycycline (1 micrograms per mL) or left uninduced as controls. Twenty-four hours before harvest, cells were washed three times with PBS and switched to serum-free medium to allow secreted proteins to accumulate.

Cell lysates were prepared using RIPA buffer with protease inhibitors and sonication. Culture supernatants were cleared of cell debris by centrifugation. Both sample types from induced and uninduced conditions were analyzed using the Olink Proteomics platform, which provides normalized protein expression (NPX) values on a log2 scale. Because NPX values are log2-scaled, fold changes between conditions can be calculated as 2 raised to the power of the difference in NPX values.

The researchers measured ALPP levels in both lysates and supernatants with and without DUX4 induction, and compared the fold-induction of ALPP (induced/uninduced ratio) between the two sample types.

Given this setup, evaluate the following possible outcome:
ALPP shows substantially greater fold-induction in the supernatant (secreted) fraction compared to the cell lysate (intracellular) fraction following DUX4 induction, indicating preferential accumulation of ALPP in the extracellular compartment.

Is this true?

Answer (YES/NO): NO